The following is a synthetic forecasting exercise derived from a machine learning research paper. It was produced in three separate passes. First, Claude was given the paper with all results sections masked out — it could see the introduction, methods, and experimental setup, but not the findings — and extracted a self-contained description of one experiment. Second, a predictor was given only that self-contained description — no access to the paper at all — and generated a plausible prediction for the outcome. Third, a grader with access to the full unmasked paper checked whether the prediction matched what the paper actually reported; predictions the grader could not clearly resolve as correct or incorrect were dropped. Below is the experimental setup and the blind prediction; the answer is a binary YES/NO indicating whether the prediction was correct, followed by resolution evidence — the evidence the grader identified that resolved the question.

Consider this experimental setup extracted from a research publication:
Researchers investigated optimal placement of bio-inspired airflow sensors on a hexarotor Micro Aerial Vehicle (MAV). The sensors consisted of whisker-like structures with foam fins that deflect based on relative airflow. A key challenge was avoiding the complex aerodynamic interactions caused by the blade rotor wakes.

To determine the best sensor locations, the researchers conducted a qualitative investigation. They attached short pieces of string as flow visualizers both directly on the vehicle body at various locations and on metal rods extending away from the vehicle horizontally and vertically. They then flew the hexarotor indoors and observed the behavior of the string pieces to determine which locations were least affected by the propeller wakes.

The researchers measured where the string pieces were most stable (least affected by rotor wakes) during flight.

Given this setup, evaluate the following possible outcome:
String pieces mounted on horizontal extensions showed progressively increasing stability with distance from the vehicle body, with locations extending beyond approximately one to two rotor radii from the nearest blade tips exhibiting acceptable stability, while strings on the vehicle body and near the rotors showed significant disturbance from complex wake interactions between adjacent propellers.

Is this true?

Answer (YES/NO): NO